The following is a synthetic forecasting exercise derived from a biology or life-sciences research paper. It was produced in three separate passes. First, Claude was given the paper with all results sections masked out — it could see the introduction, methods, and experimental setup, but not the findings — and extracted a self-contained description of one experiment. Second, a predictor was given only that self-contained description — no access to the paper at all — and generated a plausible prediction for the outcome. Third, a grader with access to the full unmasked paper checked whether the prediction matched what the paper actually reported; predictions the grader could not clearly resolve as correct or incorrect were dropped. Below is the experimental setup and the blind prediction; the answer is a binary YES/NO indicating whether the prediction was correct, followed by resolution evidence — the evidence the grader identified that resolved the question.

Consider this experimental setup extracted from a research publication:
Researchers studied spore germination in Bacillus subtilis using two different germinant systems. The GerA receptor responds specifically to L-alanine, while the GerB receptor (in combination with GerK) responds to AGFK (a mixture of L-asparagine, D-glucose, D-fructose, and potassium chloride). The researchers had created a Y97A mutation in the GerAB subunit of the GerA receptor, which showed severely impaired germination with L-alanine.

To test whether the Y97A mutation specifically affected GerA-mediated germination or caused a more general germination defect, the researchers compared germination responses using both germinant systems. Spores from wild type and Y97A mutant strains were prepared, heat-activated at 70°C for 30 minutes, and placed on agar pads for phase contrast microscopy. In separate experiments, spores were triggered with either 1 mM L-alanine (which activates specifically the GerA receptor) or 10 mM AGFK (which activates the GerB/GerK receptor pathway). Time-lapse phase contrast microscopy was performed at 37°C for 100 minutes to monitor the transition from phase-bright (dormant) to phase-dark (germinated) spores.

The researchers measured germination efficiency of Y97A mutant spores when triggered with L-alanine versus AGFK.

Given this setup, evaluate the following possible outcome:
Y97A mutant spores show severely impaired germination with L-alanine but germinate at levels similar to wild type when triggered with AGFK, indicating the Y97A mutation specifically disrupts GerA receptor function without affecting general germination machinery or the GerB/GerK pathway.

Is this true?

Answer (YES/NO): YES